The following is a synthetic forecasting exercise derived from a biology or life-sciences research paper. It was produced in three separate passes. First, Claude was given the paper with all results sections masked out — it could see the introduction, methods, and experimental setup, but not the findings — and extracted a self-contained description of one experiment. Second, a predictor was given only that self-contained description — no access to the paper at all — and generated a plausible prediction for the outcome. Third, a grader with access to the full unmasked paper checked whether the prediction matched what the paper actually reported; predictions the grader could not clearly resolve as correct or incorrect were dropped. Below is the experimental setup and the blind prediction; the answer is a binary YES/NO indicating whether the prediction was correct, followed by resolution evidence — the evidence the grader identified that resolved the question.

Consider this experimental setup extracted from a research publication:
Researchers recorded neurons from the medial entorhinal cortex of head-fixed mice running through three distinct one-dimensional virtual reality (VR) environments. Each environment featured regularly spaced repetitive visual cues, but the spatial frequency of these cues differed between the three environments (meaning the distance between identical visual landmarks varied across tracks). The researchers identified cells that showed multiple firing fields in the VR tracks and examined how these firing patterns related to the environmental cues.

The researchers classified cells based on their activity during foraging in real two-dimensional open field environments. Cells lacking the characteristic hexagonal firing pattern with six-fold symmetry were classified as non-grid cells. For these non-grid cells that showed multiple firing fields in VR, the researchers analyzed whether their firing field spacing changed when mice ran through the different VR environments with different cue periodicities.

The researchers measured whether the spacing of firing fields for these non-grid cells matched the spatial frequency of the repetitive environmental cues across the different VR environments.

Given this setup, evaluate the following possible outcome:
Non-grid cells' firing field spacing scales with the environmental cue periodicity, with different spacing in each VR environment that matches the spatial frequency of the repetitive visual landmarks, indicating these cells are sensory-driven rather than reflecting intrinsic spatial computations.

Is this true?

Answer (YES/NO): YES